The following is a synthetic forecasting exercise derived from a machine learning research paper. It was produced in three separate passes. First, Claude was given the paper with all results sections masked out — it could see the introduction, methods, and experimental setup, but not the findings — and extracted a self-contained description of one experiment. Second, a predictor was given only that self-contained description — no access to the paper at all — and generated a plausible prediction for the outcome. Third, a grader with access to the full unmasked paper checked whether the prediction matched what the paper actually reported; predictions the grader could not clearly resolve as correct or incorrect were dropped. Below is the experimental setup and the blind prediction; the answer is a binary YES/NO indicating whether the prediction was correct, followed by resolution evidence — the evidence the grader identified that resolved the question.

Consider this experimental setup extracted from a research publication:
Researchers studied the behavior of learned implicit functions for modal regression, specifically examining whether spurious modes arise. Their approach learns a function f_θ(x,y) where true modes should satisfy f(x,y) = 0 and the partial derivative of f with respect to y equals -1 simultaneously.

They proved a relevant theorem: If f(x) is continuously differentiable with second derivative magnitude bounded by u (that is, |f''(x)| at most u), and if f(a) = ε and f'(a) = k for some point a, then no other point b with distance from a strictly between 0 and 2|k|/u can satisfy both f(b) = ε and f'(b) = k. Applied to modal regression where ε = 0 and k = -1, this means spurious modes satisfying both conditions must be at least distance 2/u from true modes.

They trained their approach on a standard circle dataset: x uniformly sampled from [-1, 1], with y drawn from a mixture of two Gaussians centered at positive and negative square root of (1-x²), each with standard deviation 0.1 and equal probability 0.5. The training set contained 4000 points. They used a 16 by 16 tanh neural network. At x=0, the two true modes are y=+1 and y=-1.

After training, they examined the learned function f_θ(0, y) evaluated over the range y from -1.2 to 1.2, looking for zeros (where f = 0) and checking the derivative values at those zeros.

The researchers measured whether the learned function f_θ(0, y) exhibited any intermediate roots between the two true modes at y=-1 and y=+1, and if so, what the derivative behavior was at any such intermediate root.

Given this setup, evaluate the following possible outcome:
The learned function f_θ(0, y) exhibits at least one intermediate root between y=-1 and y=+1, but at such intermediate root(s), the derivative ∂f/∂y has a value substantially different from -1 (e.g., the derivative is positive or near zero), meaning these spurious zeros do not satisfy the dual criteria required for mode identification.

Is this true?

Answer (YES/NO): YES